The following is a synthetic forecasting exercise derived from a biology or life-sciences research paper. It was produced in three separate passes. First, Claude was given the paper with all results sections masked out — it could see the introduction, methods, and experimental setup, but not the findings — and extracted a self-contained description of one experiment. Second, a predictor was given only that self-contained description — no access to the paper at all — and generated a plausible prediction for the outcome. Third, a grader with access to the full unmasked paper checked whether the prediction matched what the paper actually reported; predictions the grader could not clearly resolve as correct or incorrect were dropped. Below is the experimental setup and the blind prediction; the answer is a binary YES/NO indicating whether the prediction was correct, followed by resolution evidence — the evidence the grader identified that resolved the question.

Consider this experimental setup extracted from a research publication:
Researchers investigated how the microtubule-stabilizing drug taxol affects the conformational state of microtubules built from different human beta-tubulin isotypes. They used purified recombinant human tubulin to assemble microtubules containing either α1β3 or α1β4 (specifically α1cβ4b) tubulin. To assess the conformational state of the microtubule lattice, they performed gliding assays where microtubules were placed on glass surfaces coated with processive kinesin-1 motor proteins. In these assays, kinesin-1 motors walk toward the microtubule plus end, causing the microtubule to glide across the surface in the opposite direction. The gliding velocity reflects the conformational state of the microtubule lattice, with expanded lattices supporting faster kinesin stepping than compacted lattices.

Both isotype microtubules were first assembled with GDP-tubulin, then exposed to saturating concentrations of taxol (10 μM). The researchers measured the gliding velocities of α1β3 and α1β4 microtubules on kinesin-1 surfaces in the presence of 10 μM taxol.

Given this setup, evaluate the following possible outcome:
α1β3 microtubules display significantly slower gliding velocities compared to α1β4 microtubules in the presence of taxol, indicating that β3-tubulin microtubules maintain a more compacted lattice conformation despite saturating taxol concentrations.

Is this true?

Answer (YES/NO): YES